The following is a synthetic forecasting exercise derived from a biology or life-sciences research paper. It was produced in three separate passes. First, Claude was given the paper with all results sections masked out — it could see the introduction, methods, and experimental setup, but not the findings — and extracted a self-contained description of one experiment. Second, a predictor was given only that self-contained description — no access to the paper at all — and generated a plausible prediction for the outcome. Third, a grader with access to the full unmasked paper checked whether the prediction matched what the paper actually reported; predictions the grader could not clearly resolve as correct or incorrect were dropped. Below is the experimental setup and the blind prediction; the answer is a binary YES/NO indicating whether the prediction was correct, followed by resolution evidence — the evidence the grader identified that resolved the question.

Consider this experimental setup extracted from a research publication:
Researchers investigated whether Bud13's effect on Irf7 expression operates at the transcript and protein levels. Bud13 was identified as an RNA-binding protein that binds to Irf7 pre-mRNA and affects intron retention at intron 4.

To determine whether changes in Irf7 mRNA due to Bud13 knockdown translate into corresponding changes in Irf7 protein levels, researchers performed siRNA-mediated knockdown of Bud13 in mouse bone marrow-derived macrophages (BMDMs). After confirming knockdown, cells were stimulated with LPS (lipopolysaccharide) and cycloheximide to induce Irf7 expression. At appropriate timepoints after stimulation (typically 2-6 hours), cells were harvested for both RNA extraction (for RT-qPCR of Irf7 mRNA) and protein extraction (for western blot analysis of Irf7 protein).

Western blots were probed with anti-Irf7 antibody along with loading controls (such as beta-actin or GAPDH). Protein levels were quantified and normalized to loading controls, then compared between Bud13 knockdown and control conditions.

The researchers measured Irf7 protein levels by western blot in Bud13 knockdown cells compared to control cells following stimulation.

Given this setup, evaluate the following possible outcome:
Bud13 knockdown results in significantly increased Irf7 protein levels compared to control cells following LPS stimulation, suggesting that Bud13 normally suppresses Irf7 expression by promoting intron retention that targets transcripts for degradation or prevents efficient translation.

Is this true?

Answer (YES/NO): NO